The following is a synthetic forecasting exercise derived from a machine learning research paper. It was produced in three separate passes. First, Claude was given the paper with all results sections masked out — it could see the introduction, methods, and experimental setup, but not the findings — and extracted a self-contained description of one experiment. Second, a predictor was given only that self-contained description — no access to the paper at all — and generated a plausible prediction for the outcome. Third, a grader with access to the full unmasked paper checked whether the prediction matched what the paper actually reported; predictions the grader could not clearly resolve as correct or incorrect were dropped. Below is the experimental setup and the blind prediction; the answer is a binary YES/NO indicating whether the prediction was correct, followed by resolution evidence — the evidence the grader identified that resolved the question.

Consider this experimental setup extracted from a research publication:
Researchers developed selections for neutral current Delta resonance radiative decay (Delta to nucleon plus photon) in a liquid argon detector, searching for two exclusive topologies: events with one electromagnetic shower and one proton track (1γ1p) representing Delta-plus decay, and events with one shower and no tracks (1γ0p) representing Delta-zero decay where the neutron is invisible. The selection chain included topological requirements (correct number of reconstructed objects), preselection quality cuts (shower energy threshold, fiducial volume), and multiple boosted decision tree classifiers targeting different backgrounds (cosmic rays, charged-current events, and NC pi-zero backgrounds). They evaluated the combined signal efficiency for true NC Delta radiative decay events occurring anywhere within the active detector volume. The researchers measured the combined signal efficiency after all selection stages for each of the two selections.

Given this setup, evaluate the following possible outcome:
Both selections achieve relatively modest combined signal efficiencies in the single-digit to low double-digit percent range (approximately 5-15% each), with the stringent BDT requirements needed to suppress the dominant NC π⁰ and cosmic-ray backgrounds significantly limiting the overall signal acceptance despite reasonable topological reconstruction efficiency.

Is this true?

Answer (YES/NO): NO